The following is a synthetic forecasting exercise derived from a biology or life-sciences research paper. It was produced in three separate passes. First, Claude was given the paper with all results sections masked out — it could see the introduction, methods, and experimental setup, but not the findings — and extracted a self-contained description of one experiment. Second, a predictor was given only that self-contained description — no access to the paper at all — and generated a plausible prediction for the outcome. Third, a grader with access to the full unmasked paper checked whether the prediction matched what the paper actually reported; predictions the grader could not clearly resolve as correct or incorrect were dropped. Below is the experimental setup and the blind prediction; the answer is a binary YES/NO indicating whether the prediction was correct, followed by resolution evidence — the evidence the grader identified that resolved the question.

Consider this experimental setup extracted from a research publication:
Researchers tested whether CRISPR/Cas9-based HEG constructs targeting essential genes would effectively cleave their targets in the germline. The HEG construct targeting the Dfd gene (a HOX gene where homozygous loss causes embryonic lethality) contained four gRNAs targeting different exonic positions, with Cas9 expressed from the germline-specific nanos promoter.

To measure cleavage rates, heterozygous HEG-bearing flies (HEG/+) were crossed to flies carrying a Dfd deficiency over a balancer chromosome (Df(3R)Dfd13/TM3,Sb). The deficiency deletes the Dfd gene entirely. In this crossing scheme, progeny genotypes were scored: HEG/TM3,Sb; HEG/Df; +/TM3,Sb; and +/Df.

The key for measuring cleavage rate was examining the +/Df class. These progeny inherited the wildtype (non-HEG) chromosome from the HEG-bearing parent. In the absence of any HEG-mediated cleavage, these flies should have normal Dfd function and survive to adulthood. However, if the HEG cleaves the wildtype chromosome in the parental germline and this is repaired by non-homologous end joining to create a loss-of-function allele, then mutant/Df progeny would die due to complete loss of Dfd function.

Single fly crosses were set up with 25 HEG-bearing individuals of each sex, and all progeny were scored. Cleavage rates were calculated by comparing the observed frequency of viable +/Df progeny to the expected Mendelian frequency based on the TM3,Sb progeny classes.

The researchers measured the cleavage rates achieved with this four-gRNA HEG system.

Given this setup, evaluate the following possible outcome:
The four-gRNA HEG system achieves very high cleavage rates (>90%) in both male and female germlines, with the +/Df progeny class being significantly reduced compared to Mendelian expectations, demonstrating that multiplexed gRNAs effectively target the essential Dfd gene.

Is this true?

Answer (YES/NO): NO